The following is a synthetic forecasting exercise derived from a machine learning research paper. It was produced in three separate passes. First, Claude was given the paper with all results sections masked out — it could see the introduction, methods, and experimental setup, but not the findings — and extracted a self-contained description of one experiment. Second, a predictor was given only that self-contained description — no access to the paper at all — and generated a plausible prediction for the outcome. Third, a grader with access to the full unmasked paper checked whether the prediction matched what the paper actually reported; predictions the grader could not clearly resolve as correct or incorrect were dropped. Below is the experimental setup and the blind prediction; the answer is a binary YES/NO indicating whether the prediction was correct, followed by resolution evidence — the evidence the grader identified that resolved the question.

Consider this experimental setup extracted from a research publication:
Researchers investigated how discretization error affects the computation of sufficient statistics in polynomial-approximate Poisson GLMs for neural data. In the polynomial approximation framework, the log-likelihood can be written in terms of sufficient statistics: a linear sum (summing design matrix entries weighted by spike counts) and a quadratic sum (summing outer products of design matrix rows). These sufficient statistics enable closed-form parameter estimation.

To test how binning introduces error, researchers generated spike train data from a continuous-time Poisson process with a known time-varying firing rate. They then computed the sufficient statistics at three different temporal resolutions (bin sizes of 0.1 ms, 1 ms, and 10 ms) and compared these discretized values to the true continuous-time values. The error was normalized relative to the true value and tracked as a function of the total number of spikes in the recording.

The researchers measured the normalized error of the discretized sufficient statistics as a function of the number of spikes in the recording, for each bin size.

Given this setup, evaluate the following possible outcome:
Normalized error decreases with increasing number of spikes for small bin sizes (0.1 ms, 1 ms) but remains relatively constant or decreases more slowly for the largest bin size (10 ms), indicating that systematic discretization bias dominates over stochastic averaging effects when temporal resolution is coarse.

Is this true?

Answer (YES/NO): NO